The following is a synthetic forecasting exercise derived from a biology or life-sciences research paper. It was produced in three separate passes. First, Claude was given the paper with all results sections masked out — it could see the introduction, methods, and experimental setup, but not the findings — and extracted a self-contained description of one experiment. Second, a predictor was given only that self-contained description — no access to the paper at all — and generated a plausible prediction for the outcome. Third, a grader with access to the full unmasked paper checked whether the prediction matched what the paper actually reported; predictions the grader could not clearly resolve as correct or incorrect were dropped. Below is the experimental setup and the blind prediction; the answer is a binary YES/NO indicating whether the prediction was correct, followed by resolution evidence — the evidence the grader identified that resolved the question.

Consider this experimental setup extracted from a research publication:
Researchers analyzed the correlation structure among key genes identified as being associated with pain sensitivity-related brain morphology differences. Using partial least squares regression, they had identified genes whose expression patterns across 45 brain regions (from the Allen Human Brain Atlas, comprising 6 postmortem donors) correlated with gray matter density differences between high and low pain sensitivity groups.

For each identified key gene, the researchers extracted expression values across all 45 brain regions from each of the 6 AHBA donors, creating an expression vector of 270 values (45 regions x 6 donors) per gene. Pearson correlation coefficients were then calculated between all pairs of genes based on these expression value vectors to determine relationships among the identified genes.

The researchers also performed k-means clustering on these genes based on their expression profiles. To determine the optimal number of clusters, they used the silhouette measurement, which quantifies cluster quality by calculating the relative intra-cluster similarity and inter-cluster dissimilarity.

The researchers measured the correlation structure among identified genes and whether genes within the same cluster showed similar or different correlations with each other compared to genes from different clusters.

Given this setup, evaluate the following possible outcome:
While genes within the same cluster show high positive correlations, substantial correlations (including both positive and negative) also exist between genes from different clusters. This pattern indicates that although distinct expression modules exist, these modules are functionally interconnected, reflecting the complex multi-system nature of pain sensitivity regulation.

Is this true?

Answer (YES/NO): YES